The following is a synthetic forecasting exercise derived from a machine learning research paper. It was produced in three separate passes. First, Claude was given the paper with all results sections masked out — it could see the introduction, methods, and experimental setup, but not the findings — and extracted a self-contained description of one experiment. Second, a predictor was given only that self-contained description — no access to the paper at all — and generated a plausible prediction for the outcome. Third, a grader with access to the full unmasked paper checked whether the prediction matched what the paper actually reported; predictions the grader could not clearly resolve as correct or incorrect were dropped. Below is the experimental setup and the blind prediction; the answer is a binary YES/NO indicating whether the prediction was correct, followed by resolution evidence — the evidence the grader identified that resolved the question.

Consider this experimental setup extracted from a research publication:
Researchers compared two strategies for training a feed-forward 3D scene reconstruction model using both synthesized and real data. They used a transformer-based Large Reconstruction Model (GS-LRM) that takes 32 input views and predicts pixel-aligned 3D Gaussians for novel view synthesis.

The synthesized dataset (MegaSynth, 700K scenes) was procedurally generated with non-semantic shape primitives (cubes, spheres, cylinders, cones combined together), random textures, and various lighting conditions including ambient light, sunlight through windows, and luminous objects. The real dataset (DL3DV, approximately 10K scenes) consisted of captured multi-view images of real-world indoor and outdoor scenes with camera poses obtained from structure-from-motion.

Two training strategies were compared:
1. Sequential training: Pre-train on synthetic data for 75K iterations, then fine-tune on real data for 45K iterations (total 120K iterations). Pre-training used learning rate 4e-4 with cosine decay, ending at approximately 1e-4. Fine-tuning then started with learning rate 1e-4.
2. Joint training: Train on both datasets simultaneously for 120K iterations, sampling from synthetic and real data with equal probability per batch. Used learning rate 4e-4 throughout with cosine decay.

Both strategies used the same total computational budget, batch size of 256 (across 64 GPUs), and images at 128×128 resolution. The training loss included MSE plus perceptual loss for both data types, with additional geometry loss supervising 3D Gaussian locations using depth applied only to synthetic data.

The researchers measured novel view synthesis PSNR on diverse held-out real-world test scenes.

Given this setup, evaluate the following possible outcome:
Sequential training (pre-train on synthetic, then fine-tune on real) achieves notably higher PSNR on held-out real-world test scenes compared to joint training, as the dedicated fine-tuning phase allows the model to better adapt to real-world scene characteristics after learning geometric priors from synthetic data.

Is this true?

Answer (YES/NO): NO